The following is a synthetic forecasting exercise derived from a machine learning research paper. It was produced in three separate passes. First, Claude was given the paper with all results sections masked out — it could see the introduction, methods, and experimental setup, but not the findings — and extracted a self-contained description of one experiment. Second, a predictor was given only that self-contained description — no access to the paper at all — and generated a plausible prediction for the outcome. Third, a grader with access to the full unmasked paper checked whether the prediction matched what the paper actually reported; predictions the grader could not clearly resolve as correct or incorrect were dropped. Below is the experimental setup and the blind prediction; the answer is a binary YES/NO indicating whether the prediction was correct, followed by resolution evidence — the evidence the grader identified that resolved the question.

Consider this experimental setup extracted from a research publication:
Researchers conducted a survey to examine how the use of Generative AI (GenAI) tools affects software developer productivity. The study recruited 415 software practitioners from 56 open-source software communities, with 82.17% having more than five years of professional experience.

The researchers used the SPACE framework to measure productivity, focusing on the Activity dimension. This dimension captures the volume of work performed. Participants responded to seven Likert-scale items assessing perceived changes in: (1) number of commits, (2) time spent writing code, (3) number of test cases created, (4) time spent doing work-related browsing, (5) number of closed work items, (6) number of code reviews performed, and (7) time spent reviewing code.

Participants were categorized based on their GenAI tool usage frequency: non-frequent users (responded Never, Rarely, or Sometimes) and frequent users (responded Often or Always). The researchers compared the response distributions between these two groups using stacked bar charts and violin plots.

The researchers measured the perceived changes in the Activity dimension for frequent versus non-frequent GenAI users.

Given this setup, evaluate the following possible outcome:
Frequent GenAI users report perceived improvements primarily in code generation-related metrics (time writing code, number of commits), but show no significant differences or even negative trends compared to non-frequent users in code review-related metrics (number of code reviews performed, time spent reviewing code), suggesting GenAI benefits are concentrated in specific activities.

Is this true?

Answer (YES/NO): NO